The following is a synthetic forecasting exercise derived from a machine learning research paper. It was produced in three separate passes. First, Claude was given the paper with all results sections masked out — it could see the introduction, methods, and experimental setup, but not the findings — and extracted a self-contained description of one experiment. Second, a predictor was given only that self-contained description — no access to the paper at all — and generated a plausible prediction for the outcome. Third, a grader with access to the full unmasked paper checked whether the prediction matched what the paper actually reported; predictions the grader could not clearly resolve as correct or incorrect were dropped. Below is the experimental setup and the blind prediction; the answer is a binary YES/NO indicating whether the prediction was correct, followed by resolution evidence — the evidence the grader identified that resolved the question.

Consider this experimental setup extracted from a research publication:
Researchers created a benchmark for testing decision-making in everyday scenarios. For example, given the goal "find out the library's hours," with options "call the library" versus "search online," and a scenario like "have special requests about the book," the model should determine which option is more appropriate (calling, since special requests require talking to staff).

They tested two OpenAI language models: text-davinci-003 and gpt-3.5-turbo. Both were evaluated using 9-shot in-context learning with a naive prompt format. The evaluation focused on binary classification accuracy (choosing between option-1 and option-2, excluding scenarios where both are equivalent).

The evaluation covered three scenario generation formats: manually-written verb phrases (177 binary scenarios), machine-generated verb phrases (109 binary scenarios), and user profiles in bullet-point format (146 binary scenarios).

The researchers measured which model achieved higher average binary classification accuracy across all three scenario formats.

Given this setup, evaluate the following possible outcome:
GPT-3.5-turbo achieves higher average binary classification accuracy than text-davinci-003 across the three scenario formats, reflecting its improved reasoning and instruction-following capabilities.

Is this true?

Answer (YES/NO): YES